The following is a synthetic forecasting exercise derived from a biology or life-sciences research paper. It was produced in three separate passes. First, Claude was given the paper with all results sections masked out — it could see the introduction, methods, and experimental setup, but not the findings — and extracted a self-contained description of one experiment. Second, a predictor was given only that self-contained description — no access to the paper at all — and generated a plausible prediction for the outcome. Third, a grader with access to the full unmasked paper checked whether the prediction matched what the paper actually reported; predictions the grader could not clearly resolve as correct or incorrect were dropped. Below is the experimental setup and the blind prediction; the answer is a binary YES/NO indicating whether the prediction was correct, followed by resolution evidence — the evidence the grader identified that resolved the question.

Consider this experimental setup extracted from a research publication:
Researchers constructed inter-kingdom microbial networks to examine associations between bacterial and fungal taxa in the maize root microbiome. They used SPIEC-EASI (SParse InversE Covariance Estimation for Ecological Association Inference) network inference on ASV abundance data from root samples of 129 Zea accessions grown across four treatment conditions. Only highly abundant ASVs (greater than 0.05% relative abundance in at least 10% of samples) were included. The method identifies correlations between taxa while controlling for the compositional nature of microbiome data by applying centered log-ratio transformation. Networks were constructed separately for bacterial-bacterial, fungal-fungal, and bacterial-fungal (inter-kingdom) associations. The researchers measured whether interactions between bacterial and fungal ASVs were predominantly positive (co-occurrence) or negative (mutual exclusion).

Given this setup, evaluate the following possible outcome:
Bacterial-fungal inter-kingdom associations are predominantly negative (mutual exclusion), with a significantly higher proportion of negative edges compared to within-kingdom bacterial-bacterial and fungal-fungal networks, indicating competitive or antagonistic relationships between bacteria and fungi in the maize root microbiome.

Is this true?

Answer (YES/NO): YES